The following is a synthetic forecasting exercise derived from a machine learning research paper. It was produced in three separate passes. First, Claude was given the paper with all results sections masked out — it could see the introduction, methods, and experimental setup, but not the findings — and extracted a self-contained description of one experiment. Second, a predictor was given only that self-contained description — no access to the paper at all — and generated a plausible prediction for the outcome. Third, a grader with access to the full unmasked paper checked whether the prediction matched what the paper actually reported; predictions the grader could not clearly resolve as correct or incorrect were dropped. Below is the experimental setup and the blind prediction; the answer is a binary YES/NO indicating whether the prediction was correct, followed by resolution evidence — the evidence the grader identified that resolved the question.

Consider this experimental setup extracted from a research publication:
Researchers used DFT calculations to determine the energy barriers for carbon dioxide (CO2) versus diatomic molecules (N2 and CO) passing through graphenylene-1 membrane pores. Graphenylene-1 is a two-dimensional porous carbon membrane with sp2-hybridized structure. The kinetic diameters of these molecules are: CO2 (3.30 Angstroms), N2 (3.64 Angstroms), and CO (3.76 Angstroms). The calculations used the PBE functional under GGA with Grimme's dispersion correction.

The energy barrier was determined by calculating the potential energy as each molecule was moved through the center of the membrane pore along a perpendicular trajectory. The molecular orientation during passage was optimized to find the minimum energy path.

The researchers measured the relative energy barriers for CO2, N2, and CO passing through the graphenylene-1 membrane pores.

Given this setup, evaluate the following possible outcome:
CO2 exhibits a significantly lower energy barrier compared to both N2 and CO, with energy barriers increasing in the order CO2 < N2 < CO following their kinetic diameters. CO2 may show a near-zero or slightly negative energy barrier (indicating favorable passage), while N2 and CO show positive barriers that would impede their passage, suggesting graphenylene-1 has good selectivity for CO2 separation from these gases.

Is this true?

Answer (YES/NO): NO